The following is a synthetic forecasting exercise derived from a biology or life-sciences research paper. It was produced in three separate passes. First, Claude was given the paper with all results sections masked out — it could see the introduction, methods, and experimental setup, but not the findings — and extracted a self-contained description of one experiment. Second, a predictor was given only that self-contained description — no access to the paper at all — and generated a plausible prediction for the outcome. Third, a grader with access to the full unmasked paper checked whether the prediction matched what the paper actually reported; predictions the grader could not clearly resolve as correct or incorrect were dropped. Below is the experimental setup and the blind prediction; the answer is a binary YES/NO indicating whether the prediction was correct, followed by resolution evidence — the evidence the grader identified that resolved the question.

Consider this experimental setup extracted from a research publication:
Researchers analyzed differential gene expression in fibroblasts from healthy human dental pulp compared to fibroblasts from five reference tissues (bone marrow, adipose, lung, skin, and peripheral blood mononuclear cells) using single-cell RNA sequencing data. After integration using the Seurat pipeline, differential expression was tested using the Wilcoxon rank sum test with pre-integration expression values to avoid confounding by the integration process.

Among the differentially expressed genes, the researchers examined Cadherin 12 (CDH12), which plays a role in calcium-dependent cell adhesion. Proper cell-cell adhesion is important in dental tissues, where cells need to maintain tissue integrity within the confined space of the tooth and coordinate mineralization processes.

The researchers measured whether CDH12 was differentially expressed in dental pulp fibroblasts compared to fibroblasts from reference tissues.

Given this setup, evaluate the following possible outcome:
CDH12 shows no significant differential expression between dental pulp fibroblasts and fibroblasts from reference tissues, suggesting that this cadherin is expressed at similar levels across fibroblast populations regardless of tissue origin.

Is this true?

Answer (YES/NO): NO